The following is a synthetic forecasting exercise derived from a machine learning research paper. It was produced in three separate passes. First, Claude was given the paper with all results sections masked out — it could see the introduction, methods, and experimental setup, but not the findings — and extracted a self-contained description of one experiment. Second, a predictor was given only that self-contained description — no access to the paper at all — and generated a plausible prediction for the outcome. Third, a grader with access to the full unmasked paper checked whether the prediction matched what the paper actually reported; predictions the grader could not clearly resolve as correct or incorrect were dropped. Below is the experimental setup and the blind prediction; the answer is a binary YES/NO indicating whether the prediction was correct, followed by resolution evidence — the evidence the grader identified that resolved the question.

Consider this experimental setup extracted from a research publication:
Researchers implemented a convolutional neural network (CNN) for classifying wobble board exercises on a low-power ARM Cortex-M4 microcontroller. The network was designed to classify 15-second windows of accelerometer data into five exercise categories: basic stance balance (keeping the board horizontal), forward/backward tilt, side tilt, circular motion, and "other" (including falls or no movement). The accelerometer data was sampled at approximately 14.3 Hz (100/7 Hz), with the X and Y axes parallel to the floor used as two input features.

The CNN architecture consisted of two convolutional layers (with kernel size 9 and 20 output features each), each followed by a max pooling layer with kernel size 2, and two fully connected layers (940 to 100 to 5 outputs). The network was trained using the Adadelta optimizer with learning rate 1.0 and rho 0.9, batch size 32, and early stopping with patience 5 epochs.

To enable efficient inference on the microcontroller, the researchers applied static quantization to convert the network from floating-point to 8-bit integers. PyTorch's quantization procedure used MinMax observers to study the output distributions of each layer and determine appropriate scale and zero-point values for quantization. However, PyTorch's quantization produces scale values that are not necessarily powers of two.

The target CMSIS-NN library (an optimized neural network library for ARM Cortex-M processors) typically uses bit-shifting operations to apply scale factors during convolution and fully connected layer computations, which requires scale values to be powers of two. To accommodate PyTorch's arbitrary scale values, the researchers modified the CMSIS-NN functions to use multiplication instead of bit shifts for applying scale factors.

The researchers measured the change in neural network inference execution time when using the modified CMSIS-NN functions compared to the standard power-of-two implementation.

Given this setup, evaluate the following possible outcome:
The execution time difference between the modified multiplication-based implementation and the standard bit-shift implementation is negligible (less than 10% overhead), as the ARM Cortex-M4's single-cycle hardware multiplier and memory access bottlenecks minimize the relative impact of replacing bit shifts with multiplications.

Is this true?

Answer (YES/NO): YES